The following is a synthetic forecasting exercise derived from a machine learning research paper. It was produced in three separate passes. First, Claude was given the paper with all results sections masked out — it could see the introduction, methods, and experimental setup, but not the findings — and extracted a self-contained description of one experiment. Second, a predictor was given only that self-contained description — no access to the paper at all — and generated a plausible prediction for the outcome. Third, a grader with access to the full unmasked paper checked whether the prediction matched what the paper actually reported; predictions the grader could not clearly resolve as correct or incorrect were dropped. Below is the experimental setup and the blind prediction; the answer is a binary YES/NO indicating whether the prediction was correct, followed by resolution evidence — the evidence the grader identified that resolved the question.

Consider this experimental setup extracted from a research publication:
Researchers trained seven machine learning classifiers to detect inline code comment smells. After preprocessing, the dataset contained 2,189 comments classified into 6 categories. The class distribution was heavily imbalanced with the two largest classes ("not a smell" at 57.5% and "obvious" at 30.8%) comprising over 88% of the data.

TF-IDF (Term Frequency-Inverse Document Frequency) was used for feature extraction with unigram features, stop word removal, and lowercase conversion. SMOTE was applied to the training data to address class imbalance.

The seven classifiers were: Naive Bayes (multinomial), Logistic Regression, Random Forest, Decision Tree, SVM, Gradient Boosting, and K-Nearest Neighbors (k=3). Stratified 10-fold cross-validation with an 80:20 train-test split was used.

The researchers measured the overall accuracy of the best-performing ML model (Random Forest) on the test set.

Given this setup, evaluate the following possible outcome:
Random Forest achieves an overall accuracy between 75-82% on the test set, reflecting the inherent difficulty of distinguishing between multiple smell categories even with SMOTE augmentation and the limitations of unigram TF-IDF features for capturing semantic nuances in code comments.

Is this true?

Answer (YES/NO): NO